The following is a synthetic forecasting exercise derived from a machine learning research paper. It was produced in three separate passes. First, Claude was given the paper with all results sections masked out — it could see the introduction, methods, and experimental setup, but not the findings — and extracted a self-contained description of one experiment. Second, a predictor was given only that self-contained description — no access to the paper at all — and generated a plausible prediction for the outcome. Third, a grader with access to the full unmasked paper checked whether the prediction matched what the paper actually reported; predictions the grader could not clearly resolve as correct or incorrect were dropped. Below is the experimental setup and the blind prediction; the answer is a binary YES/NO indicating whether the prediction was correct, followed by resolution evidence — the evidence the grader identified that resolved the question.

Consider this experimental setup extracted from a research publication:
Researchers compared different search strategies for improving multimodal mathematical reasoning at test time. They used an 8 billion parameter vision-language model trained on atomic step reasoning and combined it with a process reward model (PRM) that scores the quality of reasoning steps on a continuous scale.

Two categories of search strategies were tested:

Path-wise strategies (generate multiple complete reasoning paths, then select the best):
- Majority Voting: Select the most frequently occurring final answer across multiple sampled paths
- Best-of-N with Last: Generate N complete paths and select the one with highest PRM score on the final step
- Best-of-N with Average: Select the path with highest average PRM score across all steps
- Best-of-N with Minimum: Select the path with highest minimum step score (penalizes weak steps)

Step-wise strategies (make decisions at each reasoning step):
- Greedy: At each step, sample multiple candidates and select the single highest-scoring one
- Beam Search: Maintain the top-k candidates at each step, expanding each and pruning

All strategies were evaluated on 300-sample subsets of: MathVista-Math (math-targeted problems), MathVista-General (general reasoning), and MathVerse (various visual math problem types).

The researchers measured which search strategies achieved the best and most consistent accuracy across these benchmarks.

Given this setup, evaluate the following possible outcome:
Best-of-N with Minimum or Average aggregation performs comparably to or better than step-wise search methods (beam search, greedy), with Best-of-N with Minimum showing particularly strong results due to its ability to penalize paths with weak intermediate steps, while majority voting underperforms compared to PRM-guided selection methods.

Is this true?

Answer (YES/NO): NO